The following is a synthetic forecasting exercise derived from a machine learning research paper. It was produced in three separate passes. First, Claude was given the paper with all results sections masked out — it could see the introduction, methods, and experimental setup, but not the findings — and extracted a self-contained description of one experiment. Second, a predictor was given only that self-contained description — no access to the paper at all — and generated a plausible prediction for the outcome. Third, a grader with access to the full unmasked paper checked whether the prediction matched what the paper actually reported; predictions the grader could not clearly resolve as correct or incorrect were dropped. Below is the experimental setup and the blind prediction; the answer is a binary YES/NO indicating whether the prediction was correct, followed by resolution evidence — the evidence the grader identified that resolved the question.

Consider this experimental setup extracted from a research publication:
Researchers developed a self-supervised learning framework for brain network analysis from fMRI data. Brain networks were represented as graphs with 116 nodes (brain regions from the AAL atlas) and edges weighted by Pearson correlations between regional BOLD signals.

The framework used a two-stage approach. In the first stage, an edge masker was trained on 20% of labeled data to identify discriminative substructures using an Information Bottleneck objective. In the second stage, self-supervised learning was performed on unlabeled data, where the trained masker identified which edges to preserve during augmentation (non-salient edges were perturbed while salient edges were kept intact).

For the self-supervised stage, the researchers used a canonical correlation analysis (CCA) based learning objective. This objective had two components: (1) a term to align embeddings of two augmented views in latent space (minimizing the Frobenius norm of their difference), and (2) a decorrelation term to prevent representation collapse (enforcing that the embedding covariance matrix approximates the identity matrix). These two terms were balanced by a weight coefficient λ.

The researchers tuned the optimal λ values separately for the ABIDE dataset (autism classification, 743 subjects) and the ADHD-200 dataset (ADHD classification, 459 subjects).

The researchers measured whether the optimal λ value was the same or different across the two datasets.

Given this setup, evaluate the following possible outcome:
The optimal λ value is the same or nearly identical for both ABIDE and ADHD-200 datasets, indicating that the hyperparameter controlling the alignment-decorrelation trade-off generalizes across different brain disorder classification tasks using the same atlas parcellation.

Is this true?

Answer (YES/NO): NO